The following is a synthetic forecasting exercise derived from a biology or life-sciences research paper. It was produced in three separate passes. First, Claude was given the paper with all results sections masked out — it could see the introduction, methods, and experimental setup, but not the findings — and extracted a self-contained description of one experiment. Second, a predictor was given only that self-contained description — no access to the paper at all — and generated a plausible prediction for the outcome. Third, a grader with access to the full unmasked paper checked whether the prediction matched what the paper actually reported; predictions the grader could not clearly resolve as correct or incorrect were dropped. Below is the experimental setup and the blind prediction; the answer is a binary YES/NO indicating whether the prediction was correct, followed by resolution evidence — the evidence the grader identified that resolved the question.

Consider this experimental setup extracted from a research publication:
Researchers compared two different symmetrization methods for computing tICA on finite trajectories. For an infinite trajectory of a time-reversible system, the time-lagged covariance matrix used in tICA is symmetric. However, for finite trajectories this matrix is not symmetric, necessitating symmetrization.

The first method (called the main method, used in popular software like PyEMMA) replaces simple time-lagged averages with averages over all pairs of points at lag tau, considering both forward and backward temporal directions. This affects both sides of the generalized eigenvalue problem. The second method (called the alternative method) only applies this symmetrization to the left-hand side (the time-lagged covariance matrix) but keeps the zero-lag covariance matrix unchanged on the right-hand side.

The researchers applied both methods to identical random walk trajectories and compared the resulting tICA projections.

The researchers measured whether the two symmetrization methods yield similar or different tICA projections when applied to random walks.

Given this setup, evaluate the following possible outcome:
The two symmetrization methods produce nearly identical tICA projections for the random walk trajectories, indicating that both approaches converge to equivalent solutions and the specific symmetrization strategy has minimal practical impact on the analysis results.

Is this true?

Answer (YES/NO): NO